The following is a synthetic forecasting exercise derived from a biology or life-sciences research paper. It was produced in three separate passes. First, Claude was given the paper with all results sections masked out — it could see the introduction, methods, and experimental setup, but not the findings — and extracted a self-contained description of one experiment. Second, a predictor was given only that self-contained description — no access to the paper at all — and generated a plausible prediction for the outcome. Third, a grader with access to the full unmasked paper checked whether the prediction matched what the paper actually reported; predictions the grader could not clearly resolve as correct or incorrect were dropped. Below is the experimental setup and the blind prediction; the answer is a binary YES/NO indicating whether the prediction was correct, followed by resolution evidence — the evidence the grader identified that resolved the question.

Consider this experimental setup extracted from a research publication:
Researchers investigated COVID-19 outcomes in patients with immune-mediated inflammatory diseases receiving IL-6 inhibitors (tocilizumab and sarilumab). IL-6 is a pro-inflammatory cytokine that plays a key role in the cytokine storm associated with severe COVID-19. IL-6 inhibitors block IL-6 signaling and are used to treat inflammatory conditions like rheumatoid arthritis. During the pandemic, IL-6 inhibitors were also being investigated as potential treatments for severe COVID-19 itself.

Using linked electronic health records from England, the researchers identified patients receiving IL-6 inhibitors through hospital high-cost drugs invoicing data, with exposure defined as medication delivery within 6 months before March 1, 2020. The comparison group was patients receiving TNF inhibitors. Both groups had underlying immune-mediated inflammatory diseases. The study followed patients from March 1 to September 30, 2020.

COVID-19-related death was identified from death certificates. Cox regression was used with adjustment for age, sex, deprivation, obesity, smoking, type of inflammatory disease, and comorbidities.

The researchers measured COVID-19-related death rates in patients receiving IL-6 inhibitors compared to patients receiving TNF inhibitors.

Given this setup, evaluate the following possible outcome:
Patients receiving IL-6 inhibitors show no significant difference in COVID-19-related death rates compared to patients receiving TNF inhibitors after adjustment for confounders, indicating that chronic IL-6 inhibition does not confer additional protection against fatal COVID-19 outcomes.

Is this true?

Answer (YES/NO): YES